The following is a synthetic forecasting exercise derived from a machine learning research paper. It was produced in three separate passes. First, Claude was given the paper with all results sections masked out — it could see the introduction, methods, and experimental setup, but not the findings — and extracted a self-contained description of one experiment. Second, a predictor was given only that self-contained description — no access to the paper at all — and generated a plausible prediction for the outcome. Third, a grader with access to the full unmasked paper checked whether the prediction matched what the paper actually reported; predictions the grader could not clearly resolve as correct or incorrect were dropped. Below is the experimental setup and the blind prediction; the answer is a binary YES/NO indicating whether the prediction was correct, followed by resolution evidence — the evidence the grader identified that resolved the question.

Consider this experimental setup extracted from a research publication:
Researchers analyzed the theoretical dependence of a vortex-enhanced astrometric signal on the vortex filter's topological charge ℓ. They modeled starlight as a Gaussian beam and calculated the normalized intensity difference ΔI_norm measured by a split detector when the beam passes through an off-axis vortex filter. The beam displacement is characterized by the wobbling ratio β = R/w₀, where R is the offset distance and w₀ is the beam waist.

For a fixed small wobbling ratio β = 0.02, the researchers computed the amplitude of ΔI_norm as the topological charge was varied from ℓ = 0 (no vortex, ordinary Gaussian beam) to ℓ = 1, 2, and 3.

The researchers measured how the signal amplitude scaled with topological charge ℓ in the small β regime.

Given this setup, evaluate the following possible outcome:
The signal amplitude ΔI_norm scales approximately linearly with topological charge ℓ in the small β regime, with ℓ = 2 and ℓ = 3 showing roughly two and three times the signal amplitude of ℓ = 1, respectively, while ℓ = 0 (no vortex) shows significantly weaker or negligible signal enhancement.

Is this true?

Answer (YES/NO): YES